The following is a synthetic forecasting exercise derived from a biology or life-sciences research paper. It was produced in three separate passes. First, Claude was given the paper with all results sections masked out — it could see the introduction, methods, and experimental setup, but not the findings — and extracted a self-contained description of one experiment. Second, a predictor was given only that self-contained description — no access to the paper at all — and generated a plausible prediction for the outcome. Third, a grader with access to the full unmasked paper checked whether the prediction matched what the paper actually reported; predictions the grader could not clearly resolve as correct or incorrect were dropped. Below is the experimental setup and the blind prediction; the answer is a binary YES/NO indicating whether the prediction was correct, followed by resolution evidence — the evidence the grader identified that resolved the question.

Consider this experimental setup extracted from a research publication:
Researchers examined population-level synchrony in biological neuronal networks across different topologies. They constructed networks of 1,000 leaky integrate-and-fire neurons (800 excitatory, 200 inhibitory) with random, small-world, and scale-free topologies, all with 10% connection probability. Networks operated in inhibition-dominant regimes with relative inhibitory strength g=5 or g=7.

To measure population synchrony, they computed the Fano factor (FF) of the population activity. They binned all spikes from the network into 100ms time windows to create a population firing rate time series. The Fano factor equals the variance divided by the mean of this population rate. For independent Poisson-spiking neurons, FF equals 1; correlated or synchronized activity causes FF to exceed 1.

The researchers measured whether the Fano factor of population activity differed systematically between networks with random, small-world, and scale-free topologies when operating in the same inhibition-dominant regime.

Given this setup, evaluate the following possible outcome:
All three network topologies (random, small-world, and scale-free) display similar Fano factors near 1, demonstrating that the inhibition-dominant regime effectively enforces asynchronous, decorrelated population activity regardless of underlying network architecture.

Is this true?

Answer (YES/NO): YES